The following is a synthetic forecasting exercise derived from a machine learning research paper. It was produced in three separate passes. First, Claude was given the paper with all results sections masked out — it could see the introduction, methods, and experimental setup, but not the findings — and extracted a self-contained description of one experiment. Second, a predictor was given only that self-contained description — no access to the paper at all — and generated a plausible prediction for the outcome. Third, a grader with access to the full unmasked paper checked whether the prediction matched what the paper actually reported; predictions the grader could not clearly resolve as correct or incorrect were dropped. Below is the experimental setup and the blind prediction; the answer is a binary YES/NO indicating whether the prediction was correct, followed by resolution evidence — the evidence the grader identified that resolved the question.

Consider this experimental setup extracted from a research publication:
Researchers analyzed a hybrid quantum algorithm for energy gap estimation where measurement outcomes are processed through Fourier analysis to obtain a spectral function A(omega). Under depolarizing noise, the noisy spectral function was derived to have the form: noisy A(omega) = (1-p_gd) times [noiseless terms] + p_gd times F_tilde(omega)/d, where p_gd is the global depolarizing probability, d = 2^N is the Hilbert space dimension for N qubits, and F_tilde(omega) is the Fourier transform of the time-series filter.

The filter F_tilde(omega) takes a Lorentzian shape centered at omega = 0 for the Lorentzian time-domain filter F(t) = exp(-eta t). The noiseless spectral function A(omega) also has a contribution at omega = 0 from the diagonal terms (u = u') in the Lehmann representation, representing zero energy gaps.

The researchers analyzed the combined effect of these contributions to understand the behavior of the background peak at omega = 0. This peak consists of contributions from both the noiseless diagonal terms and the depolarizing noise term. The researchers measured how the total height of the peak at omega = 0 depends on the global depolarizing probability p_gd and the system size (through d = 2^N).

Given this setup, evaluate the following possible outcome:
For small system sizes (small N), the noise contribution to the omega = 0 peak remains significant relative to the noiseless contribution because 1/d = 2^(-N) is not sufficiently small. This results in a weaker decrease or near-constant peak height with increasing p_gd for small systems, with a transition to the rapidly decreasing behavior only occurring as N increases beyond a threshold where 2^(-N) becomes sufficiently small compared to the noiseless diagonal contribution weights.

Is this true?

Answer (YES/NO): NO